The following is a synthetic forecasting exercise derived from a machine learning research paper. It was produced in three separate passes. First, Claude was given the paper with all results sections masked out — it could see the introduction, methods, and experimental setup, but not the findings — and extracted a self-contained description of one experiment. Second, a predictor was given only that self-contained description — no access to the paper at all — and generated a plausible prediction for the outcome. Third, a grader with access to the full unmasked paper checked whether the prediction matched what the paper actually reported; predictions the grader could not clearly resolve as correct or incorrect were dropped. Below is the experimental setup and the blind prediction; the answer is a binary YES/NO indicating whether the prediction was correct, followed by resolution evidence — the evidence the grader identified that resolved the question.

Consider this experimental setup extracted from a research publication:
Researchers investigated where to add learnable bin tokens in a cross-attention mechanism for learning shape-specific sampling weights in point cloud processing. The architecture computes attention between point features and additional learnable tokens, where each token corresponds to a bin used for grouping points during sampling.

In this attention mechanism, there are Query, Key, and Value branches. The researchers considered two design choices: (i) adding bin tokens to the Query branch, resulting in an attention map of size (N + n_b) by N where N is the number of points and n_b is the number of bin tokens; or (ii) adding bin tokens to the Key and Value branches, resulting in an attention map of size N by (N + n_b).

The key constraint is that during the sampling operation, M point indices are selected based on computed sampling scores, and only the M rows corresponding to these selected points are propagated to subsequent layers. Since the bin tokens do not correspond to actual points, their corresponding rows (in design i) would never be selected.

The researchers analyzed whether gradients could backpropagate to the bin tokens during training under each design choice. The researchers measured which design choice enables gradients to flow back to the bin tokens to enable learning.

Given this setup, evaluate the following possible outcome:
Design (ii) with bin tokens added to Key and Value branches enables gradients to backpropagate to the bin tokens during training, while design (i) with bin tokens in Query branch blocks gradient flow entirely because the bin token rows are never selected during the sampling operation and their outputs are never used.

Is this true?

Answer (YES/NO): YES